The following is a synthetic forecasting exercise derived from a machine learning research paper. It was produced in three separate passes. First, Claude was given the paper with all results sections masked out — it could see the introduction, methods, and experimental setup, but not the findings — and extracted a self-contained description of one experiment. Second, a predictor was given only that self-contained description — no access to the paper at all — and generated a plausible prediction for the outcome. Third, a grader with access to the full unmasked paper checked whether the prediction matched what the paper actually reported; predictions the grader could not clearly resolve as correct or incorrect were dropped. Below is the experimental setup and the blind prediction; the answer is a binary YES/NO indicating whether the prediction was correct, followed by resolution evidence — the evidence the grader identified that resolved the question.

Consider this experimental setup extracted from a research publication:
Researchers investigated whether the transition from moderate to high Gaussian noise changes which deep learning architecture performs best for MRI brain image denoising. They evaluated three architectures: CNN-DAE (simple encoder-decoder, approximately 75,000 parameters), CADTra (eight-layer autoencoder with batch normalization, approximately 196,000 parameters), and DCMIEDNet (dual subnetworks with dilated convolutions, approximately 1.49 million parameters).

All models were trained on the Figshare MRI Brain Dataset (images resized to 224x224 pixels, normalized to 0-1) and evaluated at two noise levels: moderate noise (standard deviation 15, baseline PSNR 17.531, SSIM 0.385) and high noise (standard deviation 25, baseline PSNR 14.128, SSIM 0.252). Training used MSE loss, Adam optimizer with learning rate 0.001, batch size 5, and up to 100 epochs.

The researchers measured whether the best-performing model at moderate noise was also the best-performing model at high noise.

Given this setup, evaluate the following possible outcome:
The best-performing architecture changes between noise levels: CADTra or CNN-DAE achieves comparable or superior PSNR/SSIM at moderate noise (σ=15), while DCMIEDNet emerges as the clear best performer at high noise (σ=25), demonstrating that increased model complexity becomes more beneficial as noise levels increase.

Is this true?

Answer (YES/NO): NO